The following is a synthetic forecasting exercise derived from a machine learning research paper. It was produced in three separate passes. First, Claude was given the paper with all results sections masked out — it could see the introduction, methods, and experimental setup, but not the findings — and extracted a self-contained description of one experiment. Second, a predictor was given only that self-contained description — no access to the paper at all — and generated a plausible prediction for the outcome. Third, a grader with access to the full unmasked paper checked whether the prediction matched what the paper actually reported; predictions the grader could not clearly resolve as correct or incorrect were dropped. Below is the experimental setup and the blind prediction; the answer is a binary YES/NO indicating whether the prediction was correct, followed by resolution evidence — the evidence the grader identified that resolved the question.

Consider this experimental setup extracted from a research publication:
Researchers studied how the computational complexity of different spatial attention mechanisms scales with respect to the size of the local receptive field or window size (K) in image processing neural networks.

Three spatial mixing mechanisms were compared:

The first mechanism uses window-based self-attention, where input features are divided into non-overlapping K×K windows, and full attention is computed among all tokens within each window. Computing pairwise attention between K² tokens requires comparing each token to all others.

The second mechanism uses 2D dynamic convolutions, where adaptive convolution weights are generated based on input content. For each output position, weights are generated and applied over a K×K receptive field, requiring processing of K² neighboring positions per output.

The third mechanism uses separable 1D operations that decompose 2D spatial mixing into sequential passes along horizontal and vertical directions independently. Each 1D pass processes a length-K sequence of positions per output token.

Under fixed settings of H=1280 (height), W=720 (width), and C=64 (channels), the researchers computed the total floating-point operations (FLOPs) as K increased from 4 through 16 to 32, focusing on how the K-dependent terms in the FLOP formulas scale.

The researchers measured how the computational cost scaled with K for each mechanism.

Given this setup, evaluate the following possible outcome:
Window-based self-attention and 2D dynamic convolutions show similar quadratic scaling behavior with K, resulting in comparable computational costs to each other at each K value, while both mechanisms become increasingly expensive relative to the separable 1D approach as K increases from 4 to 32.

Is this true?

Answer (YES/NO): NO